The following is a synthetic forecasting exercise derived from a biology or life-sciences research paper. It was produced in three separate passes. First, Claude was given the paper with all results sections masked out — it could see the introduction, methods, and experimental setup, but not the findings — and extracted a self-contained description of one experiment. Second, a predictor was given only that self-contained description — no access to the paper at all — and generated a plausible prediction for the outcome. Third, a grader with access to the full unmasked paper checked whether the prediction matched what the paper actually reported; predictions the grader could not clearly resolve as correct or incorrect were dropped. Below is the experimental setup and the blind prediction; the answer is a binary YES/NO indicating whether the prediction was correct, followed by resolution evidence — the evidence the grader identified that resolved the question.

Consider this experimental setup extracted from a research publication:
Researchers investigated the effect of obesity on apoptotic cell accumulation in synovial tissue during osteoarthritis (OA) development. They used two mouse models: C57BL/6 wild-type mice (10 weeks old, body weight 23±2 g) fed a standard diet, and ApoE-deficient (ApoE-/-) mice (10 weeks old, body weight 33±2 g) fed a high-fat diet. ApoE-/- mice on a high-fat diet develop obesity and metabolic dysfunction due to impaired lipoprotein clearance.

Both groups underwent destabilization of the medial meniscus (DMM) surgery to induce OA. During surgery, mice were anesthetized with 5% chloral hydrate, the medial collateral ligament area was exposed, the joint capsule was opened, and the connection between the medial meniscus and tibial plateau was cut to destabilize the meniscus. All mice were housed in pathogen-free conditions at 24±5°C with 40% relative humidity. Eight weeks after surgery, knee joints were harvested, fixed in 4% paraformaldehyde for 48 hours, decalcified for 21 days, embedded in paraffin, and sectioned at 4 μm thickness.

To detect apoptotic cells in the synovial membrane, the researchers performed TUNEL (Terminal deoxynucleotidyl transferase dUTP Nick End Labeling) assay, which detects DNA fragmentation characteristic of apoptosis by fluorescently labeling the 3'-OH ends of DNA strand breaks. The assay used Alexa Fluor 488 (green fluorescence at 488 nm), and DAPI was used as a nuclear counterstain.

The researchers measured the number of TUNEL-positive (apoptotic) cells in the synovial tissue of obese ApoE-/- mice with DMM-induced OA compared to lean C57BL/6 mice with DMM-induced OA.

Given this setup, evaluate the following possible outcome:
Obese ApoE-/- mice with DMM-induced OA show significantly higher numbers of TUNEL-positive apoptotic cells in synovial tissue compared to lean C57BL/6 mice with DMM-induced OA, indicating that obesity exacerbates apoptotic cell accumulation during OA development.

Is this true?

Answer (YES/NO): YES